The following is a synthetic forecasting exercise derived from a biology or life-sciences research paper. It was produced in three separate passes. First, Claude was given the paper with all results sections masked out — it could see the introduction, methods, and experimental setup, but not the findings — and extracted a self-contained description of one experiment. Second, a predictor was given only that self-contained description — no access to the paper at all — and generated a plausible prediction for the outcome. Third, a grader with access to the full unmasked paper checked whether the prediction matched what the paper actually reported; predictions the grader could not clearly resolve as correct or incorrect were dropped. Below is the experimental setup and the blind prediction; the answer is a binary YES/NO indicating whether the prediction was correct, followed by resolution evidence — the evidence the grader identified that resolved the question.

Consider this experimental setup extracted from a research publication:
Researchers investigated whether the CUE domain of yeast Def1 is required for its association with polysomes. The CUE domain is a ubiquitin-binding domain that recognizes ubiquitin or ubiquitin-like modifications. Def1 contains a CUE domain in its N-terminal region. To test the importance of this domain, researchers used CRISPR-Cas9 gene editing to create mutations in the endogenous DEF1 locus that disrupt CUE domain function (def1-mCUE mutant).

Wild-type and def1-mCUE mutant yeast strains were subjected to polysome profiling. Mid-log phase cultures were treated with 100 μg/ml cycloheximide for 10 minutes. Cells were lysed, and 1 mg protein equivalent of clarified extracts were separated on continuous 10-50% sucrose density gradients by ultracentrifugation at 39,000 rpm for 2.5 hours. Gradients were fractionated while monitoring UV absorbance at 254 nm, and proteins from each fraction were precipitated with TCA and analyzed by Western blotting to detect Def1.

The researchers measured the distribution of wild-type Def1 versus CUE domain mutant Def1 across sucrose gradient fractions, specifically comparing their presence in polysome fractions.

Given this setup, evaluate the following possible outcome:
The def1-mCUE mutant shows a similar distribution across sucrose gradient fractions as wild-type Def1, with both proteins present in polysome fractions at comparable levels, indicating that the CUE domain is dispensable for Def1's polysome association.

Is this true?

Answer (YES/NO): NO